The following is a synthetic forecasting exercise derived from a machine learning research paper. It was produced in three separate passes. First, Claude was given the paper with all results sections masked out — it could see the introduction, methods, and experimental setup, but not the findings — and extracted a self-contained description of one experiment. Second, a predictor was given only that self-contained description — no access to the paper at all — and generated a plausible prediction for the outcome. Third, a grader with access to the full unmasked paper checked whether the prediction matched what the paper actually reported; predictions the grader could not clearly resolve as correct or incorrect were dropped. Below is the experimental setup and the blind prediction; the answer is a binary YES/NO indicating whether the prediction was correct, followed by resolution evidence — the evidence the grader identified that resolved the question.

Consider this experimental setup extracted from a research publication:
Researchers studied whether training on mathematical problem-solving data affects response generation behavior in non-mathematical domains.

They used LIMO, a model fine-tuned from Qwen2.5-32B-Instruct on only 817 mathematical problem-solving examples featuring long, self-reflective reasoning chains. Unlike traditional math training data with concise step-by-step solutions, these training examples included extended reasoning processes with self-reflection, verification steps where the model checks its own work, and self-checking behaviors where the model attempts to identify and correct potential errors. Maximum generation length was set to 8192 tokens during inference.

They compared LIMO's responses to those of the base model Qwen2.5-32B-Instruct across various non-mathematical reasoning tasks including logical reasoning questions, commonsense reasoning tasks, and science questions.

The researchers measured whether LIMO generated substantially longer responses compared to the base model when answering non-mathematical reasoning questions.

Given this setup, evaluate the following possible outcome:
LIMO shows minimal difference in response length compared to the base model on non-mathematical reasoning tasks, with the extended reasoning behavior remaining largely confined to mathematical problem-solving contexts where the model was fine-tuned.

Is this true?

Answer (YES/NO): NO